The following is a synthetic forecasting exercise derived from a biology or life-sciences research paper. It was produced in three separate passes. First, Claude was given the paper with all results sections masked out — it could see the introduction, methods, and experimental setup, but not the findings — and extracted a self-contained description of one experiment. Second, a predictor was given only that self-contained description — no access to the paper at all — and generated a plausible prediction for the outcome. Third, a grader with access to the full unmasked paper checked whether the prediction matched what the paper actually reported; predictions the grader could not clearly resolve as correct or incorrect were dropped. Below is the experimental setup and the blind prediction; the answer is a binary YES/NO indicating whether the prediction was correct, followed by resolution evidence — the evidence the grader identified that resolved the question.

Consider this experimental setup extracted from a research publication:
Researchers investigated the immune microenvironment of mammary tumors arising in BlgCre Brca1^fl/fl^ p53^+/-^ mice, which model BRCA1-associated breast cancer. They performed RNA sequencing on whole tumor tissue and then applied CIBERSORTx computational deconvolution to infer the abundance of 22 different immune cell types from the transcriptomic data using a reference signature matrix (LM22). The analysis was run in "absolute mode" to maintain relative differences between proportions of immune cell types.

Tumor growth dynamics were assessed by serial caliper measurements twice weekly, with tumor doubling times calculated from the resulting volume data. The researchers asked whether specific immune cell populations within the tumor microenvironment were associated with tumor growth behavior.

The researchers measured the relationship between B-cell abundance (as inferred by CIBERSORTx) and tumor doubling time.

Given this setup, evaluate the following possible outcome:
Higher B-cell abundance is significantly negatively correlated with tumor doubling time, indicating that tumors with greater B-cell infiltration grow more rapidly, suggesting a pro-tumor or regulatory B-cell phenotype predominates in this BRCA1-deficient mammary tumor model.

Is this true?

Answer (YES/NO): NO